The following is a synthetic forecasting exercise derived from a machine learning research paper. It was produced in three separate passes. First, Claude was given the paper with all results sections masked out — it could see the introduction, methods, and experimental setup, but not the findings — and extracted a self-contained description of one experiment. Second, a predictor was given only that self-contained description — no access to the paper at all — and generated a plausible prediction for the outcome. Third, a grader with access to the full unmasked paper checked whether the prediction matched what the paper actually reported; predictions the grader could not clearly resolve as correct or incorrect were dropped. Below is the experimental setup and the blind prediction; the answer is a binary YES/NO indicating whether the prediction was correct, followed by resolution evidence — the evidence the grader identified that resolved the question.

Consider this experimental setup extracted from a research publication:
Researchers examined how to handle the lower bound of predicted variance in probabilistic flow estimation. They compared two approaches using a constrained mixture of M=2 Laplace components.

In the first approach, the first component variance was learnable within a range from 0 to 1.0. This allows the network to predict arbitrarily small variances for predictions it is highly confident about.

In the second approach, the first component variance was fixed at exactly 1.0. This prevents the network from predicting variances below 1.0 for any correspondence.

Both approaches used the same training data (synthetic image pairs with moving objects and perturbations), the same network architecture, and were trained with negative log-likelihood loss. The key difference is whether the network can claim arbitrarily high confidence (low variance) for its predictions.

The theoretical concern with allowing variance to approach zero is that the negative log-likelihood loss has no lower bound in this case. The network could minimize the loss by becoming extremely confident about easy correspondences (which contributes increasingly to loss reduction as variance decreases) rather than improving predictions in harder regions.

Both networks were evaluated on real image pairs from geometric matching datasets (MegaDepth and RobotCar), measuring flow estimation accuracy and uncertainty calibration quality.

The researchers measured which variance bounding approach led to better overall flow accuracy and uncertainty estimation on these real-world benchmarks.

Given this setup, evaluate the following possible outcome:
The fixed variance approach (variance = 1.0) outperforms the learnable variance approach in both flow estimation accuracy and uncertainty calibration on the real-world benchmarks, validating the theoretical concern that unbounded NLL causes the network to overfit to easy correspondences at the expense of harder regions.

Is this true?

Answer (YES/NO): NO